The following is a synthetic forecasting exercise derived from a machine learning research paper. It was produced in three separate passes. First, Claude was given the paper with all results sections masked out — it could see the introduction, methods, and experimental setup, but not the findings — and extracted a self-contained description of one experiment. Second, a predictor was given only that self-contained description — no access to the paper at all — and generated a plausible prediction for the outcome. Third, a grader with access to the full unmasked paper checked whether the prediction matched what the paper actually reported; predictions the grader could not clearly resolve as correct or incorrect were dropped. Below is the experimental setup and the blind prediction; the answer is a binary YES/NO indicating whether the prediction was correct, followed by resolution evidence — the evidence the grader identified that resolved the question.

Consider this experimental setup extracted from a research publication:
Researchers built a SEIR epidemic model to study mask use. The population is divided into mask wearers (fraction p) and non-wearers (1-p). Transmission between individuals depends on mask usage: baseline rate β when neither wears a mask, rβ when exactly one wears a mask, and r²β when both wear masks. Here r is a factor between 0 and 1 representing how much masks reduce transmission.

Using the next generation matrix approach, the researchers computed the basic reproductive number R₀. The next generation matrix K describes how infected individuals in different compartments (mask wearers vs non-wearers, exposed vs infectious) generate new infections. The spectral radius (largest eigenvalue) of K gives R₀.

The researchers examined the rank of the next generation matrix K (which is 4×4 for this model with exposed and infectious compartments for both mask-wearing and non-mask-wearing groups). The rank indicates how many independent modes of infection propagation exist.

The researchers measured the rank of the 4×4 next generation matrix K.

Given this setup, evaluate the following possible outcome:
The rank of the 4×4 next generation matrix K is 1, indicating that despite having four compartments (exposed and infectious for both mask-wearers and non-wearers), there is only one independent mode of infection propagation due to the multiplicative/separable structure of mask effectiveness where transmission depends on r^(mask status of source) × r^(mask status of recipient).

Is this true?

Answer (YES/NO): YES